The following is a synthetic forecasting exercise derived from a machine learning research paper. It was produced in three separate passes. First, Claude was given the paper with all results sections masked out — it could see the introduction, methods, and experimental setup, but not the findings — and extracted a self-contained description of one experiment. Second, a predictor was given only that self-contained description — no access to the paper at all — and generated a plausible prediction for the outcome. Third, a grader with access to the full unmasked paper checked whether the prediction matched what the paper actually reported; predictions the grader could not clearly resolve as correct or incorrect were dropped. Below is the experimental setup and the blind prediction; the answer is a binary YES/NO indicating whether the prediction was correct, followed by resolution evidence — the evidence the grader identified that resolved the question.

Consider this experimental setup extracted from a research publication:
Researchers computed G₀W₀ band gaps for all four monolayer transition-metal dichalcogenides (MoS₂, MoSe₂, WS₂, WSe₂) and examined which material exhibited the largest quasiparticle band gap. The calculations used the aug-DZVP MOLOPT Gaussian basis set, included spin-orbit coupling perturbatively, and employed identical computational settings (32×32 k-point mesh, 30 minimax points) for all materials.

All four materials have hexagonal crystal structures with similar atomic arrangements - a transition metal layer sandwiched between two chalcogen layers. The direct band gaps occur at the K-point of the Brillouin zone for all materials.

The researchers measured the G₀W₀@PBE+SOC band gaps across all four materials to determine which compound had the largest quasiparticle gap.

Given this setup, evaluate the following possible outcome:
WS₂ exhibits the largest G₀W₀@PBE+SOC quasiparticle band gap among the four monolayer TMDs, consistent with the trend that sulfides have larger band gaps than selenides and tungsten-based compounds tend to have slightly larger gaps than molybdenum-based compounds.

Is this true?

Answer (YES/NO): YES